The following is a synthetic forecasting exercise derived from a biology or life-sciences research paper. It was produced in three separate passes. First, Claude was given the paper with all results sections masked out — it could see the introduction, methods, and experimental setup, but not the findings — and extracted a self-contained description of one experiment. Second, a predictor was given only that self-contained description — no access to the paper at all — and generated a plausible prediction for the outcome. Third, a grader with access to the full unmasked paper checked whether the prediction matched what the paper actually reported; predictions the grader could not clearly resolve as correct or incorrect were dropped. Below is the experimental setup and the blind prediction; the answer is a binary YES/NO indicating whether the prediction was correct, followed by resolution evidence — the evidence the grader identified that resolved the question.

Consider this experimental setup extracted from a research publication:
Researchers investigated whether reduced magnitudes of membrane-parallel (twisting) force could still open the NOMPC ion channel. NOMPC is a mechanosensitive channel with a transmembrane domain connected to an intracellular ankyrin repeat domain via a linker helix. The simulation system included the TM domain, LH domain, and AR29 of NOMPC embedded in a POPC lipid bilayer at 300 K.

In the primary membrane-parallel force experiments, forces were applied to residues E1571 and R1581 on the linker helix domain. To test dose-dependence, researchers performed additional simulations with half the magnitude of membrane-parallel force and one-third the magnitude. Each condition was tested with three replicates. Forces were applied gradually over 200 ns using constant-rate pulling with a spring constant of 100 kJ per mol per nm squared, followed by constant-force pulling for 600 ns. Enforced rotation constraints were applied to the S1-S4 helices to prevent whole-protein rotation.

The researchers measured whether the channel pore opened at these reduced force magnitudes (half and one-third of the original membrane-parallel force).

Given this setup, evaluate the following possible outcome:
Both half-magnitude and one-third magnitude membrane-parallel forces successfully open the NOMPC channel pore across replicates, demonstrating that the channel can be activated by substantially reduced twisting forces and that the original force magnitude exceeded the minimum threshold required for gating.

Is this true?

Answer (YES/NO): NO